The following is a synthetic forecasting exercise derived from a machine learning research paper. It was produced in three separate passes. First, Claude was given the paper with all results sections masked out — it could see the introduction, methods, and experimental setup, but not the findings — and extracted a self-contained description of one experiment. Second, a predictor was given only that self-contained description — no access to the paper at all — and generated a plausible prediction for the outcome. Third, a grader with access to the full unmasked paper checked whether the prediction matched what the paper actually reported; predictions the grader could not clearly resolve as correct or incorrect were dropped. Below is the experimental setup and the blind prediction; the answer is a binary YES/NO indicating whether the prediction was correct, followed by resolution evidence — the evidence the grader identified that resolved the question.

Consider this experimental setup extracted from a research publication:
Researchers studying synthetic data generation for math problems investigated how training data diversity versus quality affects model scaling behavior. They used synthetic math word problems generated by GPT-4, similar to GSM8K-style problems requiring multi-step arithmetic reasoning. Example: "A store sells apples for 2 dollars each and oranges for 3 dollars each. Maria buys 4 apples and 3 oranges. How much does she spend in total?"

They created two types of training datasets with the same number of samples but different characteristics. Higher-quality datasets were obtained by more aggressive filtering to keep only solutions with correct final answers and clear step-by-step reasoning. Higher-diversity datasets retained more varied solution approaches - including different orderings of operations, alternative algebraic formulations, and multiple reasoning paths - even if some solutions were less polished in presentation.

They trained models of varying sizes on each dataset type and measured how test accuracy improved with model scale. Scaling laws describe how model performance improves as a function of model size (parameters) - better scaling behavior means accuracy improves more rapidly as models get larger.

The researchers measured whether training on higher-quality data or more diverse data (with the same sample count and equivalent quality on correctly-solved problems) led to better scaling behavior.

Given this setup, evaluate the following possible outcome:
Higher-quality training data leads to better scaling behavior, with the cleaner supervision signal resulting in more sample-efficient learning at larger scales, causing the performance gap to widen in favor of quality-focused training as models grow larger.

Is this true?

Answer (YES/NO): NO